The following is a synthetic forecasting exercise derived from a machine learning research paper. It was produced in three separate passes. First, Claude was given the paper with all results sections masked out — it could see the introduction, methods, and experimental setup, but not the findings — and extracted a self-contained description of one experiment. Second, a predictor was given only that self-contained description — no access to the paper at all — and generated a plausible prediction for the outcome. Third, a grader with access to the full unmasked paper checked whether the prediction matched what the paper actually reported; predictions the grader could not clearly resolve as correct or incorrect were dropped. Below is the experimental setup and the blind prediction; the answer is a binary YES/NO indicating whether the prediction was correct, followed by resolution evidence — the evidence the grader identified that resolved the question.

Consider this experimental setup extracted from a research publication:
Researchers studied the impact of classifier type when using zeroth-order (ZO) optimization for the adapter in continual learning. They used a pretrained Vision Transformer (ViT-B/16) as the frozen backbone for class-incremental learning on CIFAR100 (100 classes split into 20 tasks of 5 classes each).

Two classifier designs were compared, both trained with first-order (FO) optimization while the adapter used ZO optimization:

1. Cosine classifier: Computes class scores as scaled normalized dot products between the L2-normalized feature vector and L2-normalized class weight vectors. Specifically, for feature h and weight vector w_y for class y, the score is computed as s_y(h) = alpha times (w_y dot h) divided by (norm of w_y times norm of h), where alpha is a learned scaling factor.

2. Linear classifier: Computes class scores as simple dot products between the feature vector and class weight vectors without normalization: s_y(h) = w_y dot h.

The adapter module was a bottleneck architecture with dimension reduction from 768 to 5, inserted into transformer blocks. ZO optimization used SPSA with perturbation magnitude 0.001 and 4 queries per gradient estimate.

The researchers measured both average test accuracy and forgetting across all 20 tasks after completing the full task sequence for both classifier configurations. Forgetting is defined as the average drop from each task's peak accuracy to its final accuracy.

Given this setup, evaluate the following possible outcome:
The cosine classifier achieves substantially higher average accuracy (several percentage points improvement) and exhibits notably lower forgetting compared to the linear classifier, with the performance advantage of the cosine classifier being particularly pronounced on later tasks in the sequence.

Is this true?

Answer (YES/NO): NO